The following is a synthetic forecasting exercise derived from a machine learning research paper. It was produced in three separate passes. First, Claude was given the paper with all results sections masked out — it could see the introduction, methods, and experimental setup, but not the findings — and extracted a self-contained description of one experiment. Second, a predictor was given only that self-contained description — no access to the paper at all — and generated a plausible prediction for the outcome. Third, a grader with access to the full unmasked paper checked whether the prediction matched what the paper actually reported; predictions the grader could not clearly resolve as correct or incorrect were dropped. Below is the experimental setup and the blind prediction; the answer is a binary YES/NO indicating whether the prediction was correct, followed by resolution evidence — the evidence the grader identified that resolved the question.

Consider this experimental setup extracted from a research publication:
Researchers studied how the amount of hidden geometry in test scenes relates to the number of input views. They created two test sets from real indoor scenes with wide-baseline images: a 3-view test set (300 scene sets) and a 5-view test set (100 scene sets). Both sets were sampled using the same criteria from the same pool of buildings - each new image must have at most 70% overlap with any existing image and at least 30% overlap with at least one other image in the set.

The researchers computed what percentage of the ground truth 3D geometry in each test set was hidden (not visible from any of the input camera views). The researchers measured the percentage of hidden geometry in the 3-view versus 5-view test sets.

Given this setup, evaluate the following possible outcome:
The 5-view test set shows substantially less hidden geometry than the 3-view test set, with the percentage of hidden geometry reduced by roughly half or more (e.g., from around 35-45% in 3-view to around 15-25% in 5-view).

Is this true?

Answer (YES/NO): NO